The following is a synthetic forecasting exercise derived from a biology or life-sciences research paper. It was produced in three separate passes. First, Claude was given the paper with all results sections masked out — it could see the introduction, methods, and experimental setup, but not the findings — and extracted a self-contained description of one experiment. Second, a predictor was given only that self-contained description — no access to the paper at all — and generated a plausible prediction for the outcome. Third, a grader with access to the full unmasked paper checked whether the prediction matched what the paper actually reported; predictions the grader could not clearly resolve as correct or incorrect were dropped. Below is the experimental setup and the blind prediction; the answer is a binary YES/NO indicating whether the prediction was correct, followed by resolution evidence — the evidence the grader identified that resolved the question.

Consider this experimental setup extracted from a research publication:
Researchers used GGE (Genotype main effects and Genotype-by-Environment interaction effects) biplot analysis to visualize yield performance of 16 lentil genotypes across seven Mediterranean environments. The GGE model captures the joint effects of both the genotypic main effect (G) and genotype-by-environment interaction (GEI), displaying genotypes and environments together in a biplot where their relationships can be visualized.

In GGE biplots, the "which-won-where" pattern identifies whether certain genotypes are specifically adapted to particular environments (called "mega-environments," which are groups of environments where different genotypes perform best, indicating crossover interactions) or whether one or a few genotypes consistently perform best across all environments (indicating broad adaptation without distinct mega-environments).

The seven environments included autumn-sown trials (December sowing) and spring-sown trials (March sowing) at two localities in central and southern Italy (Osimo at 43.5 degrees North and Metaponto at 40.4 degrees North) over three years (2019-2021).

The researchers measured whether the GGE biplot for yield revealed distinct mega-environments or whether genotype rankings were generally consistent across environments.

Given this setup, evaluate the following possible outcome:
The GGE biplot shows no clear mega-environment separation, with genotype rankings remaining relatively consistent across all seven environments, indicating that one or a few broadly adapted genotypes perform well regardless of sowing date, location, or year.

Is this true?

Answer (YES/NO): NO